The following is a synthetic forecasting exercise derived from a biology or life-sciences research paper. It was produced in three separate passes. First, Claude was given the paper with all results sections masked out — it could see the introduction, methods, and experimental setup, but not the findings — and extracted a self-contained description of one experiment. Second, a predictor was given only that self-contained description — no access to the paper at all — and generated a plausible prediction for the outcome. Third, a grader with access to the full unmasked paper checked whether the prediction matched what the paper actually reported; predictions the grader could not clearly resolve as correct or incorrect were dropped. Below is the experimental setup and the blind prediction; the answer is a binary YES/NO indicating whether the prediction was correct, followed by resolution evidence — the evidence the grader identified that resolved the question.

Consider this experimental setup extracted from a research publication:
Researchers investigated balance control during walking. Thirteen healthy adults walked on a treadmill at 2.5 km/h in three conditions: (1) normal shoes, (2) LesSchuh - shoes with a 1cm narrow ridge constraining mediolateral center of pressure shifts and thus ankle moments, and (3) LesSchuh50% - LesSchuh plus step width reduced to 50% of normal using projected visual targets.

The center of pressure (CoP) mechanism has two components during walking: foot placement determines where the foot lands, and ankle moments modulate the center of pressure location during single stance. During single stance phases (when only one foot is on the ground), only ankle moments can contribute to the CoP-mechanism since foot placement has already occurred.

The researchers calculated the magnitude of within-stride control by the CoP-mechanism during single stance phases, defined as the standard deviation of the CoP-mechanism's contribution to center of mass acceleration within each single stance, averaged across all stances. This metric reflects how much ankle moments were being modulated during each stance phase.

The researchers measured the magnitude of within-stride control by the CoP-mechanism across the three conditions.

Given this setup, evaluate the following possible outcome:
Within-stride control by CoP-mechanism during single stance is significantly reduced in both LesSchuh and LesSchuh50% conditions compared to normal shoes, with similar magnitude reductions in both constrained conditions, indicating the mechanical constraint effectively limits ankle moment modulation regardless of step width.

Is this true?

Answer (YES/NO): NO